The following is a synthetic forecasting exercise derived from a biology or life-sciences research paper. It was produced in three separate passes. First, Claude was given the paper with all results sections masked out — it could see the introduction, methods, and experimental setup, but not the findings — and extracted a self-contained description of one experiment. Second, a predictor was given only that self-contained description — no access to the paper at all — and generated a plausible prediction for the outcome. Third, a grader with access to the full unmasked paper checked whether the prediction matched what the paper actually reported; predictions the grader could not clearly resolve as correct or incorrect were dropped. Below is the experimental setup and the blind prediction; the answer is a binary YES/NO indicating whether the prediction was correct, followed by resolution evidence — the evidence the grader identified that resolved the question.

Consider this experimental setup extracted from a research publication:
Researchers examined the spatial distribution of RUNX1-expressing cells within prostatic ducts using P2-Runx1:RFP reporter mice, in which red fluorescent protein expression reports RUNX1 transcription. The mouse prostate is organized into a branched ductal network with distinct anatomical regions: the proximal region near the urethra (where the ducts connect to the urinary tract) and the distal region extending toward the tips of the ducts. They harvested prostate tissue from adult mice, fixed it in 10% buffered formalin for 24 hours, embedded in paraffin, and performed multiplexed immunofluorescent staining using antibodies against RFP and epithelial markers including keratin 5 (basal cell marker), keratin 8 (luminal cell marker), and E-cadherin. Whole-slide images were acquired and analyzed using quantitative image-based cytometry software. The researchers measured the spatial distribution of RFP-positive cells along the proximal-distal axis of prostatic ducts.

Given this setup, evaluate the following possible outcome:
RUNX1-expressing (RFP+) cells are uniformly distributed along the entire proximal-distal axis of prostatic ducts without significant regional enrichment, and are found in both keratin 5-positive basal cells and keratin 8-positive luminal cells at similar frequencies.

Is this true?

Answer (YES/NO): NO